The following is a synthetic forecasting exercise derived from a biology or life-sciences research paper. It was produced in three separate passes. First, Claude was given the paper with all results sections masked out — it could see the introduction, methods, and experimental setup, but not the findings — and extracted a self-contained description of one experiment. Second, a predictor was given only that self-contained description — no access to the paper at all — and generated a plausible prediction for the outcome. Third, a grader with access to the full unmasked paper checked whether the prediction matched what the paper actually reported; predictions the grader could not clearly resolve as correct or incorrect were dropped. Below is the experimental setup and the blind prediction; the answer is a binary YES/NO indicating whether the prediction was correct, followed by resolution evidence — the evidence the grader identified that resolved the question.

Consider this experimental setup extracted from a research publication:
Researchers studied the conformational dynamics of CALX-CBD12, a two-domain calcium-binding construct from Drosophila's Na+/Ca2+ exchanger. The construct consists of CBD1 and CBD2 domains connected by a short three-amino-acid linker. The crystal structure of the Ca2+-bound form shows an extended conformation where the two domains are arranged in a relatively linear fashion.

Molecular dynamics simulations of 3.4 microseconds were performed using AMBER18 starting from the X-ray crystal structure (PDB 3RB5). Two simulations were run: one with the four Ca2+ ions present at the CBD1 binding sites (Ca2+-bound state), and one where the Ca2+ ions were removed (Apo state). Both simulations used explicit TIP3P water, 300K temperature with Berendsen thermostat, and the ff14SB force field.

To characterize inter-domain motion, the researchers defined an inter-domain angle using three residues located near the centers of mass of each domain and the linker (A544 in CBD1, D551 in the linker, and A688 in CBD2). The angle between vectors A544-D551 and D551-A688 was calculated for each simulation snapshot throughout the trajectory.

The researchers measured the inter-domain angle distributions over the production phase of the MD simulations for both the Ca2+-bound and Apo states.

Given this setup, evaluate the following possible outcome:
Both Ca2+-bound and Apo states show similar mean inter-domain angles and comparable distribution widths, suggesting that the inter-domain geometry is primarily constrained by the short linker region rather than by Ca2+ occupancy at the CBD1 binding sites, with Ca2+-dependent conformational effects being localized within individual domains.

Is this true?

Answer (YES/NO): NO